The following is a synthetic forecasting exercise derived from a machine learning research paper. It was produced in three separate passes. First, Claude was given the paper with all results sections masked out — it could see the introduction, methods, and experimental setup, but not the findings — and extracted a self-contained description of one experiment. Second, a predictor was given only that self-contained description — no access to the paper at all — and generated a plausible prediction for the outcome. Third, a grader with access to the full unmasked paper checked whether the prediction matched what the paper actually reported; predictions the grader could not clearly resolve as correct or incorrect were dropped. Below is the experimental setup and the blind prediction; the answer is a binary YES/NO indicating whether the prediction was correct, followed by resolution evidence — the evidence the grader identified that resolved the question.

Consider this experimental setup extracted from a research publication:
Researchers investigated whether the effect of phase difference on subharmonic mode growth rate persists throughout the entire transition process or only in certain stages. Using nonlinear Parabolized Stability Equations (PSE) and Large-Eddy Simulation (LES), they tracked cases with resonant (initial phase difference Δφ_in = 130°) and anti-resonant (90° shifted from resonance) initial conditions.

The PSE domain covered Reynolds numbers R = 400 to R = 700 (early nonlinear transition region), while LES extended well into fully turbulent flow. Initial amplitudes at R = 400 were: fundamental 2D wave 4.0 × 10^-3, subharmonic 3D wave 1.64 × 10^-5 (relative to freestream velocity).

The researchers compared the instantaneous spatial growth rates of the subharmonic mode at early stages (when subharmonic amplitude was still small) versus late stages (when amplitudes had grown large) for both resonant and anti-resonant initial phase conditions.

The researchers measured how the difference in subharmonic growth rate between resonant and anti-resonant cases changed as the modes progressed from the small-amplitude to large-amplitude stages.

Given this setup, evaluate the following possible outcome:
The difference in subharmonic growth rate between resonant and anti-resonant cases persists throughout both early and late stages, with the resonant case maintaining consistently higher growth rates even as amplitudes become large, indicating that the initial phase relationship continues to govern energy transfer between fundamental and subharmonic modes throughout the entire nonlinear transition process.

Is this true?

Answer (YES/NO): NO